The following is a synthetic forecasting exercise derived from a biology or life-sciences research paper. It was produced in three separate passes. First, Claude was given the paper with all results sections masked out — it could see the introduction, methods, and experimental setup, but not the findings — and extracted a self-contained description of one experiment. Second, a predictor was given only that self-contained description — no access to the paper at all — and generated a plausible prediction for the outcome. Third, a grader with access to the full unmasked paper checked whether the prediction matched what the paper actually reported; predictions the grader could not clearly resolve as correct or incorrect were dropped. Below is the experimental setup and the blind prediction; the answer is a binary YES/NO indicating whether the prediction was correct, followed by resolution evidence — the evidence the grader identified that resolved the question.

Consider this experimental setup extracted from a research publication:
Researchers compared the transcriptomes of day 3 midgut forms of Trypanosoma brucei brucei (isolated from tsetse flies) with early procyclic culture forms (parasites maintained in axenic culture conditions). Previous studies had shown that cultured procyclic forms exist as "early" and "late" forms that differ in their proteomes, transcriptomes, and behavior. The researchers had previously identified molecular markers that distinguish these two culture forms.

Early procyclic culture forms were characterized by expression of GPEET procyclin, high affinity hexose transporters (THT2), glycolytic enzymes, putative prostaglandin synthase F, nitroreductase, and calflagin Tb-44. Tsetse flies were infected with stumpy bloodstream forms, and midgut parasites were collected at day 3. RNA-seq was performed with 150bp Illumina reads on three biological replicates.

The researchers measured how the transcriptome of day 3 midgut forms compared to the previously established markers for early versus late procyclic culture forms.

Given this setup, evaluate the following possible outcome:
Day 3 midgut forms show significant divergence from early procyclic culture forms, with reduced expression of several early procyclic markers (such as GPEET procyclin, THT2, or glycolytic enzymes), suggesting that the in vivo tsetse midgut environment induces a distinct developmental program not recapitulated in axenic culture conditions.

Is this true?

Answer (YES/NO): NO